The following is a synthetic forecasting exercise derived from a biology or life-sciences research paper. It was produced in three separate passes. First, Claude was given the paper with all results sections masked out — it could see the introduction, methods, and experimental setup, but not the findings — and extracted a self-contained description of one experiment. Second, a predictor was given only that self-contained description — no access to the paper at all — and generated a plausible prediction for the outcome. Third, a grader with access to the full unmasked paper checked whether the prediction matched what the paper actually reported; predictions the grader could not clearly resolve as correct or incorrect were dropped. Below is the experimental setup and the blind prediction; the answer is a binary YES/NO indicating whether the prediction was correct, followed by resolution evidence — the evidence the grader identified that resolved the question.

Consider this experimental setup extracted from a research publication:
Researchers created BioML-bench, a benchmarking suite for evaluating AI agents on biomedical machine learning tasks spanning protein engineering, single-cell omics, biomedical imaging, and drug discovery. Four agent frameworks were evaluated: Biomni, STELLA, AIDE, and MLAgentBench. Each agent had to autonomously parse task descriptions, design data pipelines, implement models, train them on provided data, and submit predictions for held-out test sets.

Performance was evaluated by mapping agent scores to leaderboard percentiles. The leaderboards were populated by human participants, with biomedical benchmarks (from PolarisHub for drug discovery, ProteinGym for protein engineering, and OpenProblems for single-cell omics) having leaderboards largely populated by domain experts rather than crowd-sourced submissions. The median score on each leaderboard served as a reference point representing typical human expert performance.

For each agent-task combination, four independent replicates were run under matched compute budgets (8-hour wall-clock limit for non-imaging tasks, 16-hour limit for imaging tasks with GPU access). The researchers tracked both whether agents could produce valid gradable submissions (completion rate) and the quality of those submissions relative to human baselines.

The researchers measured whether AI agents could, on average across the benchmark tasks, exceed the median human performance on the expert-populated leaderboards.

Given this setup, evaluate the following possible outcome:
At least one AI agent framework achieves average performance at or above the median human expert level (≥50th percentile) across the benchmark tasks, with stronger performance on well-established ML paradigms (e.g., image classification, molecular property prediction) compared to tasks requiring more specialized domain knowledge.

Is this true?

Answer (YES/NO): NO